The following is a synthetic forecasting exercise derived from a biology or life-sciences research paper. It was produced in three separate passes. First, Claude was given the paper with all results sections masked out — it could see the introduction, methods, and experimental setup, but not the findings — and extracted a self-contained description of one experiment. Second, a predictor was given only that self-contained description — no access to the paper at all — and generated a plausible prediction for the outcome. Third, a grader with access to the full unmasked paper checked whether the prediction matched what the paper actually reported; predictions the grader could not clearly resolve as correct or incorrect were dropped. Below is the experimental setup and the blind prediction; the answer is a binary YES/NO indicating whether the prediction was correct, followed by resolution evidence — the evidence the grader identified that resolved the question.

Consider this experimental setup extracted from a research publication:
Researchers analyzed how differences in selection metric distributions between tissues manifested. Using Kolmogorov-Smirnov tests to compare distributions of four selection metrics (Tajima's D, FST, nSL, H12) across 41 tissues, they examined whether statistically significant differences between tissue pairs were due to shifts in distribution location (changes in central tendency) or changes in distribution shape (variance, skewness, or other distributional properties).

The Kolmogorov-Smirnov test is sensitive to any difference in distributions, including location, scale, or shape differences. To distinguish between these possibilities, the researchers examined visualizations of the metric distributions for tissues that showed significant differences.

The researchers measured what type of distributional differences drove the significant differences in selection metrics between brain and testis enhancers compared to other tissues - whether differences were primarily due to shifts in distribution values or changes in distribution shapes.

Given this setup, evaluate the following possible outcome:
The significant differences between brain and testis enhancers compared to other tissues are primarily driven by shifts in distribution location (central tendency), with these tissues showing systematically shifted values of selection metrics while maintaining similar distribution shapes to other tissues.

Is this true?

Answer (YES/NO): NO